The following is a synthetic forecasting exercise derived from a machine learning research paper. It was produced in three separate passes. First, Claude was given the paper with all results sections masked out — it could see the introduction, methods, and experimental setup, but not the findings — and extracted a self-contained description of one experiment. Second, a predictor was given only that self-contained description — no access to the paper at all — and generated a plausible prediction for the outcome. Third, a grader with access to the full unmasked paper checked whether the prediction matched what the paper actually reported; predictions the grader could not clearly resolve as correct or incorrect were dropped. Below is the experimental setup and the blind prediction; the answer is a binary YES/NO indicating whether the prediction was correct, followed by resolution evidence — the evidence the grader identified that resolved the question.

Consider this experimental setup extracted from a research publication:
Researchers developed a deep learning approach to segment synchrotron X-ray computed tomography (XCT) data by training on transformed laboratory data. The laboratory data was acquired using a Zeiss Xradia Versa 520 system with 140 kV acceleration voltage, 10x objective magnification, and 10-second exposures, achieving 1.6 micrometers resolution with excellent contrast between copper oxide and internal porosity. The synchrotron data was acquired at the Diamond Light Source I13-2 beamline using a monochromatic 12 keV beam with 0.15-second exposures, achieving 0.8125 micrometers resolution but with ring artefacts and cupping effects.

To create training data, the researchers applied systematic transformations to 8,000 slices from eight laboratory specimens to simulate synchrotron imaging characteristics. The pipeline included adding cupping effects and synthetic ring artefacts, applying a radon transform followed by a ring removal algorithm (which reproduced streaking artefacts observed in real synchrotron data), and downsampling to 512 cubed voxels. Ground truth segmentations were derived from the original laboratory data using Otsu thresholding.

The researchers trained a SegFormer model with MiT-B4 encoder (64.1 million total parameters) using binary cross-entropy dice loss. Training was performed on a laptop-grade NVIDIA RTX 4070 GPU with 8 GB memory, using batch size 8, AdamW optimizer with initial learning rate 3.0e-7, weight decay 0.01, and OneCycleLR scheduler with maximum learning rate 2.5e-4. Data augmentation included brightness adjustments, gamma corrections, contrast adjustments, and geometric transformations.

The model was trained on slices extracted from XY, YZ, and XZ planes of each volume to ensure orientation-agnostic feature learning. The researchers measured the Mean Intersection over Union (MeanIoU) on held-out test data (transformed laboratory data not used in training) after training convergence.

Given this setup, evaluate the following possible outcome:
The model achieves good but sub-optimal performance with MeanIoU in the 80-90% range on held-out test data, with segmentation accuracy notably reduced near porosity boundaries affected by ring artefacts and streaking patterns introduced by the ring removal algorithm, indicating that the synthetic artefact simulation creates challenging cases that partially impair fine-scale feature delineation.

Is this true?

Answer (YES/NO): NO